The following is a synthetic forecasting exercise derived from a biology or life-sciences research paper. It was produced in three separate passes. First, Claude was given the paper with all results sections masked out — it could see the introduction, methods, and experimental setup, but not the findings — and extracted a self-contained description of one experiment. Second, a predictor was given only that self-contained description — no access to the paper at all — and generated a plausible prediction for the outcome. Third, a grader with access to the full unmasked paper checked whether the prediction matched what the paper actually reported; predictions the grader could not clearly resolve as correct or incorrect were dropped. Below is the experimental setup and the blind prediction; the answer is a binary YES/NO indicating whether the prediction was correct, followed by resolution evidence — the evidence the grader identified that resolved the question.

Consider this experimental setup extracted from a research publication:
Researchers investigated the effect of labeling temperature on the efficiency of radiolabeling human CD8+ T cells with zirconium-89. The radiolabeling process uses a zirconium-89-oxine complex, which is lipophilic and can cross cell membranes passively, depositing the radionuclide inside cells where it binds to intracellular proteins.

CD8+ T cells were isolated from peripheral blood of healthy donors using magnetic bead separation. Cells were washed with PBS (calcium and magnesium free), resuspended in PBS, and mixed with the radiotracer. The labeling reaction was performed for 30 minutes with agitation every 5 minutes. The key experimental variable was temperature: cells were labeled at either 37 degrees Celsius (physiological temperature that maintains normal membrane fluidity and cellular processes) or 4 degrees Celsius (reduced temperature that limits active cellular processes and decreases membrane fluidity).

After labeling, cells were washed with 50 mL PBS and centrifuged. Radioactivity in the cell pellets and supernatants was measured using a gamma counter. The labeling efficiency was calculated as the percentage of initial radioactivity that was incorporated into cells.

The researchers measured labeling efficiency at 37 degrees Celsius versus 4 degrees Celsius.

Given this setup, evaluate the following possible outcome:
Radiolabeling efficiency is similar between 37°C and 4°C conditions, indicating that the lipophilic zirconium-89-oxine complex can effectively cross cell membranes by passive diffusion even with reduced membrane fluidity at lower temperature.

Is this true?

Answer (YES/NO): NO